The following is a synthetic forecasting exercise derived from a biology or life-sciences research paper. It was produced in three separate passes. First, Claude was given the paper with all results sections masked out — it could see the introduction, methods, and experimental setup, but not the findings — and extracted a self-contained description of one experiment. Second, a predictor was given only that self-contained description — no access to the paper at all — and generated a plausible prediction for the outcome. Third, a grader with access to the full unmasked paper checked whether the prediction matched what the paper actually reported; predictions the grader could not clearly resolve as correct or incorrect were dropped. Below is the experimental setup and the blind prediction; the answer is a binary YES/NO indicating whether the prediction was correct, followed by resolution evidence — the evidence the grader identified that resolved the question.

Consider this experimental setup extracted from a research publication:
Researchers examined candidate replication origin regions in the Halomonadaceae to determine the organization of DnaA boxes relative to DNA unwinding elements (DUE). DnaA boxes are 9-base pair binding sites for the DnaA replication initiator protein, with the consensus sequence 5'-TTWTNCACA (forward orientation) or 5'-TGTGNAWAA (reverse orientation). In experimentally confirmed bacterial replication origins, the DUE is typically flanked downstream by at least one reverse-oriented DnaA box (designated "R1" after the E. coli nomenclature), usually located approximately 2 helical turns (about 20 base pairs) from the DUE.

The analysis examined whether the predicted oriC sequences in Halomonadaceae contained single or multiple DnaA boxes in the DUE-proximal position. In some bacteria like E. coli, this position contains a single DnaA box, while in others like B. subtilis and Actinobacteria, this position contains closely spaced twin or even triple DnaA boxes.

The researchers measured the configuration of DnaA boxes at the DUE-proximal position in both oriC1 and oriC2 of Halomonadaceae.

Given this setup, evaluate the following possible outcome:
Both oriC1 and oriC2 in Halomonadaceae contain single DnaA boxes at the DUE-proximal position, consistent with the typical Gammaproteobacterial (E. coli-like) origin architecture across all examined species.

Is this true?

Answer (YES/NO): NO